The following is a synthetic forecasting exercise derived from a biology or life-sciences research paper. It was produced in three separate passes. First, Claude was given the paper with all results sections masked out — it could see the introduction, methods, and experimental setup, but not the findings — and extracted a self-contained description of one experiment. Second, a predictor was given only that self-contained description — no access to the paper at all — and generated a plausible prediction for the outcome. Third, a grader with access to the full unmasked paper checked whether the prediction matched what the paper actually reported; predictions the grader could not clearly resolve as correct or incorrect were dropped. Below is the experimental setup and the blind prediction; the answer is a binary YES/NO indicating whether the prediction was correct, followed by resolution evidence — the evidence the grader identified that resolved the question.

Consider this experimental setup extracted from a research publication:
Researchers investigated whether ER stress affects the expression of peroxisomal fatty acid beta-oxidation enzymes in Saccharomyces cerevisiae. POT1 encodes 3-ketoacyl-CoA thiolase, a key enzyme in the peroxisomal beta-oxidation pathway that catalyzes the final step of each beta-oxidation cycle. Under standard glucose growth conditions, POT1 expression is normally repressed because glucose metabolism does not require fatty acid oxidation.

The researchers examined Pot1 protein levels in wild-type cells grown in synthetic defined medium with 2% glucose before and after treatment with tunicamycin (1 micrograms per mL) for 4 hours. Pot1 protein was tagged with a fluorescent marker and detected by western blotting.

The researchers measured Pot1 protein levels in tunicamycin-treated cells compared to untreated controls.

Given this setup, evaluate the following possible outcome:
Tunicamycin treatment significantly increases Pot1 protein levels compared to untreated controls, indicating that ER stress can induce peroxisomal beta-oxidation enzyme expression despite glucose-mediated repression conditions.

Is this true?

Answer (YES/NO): YES